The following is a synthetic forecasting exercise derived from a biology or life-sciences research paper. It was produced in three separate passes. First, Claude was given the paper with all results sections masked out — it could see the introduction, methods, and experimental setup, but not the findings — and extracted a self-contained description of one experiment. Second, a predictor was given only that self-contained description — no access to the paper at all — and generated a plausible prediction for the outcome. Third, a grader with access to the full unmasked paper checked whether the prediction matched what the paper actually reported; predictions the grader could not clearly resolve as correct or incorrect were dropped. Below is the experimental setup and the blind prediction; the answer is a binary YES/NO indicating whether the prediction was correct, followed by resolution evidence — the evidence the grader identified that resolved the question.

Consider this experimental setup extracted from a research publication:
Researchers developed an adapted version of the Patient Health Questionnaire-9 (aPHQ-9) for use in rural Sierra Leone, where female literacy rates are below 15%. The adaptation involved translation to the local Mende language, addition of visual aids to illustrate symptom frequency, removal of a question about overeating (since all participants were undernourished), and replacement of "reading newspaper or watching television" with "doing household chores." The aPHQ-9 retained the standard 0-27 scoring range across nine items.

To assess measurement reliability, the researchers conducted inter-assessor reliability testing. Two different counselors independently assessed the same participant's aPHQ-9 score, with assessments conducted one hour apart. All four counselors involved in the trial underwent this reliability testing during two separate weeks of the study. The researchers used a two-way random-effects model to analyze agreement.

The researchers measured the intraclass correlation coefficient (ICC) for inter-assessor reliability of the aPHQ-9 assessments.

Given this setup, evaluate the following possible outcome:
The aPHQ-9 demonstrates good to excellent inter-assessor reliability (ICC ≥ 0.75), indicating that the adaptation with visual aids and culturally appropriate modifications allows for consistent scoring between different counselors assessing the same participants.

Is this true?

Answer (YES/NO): YES